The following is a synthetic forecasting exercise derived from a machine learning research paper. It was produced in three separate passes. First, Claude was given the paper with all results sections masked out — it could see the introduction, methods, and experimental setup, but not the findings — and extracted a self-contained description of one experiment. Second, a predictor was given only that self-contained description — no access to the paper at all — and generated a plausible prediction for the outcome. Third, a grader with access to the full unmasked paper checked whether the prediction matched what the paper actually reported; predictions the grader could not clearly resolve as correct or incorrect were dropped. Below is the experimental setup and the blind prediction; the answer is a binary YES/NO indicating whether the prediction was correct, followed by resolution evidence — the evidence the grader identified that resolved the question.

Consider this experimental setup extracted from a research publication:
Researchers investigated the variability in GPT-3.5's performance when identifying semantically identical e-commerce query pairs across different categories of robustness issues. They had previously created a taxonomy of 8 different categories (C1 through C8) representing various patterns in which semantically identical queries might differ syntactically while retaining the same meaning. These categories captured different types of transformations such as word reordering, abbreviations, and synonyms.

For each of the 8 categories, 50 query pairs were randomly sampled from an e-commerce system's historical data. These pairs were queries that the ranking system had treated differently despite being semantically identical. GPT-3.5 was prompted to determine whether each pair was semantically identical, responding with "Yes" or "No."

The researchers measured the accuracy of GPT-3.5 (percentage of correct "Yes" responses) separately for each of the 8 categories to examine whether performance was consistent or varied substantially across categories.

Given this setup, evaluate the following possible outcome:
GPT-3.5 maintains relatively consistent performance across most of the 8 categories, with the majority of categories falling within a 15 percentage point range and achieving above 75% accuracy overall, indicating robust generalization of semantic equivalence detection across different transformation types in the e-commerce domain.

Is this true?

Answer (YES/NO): NO